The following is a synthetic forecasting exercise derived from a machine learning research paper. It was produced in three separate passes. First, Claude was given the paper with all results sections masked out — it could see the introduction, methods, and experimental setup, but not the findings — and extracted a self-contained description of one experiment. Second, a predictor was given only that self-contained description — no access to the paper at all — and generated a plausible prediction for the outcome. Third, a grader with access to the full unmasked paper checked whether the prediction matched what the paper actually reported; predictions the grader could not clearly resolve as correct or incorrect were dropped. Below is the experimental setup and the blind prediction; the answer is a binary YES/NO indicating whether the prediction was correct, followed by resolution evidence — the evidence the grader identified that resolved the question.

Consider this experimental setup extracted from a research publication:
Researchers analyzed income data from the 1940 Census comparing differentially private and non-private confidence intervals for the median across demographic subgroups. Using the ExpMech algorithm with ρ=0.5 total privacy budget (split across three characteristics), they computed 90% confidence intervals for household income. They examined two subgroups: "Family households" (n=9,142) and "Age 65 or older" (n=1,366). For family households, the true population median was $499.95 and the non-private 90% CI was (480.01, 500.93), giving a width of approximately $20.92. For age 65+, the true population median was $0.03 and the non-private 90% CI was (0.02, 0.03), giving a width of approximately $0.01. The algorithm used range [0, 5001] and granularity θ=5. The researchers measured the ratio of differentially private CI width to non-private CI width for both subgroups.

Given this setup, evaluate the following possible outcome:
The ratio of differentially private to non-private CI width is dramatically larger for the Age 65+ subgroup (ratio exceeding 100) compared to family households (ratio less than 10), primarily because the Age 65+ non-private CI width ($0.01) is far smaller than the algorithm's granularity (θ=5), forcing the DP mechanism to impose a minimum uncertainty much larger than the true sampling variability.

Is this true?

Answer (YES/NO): YES